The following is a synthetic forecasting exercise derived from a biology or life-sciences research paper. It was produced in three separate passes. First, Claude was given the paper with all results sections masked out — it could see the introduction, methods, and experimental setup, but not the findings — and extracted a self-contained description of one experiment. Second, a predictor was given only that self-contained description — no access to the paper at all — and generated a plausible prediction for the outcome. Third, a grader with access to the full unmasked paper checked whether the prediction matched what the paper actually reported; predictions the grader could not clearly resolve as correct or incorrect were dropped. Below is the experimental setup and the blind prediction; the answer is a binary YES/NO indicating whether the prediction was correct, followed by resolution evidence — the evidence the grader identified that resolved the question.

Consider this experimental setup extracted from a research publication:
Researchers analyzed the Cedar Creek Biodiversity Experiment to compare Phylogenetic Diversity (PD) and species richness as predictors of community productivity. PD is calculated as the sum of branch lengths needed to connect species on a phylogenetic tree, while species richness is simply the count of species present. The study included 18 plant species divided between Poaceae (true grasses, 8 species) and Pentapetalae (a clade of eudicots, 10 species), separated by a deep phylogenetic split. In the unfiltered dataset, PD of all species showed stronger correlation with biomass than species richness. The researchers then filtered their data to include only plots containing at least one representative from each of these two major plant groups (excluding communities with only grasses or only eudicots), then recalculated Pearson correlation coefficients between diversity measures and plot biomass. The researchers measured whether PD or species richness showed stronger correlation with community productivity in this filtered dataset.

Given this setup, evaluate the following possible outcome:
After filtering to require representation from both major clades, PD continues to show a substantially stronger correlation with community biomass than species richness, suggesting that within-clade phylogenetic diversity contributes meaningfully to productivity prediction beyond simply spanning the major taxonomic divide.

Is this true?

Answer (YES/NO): NO